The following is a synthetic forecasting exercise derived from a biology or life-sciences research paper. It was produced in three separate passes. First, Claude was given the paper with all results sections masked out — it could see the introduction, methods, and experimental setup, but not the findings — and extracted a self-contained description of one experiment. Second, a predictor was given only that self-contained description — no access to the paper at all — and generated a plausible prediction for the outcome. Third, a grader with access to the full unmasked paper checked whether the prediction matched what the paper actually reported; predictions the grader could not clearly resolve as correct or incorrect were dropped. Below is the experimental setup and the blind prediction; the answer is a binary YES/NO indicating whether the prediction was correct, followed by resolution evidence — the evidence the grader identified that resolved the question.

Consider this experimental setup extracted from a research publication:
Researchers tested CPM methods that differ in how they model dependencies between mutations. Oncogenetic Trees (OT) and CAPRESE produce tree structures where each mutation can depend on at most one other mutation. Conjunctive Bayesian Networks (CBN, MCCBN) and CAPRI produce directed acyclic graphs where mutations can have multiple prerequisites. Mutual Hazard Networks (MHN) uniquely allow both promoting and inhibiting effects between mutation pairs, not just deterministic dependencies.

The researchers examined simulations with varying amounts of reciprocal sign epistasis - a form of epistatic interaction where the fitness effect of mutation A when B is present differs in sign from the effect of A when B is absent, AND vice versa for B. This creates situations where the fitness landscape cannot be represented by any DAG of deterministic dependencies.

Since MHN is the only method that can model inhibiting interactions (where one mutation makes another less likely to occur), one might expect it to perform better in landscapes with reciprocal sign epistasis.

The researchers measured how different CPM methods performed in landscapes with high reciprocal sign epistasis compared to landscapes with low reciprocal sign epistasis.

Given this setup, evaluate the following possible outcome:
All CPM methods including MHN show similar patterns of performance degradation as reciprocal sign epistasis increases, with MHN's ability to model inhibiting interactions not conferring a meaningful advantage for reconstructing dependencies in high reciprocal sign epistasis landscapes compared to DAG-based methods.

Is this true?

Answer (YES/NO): YES